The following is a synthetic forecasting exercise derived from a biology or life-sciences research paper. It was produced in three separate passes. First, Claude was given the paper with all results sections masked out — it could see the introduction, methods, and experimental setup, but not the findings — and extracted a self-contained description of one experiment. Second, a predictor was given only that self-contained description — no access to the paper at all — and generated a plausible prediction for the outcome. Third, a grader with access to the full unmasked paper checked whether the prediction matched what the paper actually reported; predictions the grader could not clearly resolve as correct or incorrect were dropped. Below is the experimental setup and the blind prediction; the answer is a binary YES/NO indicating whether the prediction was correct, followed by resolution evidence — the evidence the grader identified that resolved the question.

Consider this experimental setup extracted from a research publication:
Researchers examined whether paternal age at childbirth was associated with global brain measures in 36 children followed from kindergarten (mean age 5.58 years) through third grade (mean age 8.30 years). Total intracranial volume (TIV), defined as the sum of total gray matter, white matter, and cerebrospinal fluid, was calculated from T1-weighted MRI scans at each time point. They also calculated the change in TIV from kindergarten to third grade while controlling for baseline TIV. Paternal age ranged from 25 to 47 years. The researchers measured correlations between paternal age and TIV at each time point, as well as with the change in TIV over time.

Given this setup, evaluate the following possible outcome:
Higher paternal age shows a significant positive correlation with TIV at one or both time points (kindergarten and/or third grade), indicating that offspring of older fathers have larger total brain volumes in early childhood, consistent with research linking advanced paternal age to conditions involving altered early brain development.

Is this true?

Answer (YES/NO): NO